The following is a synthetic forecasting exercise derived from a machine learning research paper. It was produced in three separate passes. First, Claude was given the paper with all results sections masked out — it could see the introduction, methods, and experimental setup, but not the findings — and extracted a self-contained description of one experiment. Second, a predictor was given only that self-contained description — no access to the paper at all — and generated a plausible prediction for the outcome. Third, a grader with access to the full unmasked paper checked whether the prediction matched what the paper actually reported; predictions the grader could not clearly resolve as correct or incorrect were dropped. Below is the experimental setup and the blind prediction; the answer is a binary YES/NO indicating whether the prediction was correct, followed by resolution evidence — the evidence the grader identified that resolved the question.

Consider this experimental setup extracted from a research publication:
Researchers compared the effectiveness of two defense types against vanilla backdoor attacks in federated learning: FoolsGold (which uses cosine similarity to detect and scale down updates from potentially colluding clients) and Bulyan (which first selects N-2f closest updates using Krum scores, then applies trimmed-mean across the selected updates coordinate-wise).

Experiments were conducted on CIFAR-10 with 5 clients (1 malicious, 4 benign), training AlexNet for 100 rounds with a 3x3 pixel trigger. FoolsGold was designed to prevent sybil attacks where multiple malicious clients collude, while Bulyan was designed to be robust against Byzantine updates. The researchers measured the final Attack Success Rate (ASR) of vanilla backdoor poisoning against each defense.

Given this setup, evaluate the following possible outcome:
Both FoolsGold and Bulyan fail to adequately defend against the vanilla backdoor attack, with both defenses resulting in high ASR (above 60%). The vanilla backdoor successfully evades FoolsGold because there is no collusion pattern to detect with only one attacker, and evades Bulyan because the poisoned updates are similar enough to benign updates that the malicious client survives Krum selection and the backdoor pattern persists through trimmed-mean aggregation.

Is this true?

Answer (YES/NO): NO